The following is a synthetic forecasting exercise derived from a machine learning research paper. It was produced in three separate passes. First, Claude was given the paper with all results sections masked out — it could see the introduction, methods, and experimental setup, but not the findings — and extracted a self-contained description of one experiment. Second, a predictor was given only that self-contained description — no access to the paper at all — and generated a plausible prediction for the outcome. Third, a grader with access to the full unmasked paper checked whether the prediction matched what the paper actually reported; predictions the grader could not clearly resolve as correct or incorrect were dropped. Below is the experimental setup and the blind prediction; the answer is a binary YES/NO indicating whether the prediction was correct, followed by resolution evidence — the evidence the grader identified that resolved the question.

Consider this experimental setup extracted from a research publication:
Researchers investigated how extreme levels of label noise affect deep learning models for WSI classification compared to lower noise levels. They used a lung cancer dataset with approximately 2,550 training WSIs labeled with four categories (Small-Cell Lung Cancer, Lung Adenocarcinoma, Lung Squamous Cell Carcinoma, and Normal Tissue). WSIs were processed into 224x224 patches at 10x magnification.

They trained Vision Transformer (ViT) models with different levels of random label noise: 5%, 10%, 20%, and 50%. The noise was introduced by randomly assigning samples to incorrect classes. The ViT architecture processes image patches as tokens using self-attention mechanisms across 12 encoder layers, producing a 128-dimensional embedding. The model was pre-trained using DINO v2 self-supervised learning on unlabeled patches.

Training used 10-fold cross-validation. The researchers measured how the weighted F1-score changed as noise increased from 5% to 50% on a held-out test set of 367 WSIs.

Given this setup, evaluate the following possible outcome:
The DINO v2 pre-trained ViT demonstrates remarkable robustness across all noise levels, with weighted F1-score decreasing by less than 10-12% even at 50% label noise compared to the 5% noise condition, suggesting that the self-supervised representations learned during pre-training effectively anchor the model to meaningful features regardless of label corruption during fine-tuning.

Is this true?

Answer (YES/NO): NO